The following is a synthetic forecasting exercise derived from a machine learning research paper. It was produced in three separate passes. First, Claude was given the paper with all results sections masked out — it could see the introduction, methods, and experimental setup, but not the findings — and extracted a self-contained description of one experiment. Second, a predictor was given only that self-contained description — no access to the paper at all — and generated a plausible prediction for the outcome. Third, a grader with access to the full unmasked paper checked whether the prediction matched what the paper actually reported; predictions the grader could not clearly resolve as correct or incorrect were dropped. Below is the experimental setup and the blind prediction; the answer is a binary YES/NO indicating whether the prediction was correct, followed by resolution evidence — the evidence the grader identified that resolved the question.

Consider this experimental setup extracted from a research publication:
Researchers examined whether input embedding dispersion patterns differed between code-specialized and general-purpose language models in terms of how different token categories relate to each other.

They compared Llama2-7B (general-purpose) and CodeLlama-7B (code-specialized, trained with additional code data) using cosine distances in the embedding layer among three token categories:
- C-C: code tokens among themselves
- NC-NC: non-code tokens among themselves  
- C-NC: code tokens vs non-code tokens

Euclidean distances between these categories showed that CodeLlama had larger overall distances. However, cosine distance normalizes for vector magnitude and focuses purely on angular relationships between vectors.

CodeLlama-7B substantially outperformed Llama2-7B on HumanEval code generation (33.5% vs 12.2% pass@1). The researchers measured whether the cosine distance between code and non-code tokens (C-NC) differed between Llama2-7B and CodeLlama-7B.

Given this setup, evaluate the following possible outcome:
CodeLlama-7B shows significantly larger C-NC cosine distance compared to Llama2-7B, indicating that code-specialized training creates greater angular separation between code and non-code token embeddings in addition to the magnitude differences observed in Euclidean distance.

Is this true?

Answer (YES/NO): NO